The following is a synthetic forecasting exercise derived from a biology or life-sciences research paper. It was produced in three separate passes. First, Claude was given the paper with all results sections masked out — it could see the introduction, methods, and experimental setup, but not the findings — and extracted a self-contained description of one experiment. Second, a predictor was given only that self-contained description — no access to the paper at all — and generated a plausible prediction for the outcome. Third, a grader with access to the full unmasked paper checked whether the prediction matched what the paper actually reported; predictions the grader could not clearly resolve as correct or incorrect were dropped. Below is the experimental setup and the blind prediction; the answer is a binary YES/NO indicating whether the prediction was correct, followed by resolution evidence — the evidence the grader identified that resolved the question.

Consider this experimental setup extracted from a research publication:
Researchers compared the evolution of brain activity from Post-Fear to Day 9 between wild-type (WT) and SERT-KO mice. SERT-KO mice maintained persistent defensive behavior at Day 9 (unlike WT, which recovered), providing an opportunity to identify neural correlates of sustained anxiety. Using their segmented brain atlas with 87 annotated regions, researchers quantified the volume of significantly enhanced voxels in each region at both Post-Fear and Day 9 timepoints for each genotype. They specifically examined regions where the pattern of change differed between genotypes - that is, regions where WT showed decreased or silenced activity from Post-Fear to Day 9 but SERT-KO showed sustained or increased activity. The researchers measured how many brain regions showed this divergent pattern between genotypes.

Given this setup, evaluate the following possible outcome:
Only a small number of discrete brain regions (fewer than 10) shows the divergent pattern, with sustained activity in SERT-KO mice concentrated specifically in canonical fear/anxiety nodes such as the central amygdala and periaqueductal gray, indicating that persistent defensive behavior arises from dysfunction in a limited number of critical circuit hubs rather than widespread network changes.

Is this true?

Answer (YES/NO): NO